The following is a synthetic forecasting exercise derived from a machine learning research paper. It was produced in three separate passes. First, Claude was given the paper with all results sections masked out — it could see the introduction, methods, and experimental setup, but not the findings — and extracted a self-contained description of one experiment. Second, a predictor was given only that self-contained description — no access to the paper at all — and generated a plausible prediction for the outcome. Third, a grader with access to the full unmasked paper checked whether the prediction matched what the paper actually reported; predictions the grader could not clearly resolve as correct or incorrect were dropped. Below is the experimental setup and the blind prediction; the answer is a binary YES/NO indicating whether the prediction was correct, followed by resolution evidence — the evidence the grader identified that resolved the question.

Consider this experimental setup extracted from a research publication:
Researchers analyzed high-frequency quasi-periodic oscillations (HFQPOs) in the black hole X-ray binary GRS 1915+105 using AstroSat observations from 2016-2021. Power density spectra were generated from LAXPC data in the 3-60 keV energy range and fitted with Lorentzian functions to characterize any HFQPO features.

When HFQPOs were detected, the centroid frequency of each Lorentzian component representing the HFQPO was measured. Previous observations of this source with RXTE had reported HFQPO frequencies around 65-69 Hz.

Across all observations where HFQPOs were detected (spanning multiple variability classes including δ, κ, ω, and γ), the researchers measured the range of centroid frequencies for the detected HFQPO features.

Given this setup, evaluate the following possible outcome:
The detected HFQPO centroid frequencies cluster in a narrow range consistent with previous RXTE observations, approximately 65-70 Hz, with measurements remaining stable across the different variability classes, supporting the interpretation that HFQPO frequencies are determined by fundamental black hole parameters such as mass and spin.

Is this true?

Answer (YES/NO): NO